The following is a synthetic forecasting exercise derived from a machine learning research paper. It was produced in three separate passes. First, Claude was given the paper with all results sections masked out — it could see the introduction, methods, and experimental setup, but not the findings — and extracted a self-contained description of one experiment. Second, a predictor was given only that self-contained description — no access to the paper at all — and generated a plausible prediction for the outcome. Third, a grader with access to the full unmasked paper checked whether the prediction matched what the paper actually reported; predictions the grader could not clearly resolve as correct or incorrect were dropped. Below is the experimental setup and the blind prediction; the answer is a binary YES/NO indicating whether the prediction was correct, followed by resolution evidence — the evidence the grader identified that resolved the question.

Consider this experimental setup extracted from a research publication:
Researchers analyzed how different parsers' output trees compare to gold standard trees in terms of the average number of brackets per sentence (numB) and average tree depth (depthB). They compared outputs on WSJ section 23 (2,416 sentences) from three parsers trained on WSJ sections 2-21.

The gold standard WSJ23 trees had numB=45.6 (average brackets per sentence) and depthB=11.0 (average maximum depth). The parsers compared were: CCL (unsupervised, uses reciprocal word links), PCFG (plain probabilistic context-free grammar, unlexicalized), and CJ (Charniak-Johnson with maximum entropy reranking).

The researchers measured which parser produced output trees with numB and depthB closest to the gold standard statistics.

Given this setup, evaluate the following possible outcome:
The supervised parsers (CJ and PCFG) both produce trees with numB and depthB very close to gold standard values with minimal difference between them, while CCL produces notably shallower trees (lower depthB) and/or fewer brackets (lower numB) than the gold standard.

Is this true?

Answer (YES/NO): NO